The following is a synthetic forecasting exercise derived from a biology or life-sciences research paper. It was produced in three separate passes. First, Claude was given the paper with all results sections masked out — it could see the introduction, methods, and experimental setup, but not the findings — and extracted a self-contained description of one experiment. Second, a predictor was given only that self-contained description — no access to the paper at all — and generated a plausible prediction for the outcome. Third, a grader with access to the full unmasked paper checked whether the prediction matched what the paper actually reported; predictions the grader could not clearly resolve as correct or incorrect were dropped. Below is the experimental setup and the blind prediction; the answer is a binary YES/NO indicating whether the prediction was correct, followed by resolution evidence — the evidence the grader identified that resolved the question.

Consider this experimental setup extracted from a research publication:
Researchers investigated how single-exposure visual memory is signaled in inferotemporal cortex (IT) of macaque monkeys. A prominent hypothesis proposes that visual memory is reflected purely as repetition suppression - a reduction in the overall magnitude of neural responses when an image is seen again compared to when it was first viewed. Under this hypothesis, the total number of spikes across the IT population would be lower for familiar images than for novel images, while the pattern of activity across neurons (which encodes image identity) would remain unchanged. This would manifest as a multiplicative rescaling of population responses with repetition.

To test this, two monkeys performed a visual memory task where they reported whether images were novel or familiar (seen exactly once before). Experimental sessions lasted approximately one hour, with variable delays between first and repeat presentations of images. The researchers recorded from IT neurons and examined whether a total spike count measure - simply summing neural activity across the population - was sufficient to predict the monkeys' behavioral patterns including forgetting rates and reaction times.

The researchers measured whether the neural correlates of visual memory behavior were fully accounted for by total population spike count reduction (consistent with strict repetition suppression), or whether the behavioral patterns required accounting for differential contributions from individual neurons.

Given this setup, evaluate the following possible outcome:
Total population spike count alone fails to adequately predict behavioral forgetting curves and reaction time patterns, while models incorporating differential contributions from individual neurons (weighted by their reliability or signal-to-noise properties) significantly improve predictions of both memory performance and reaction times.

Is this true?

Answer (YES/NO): YES